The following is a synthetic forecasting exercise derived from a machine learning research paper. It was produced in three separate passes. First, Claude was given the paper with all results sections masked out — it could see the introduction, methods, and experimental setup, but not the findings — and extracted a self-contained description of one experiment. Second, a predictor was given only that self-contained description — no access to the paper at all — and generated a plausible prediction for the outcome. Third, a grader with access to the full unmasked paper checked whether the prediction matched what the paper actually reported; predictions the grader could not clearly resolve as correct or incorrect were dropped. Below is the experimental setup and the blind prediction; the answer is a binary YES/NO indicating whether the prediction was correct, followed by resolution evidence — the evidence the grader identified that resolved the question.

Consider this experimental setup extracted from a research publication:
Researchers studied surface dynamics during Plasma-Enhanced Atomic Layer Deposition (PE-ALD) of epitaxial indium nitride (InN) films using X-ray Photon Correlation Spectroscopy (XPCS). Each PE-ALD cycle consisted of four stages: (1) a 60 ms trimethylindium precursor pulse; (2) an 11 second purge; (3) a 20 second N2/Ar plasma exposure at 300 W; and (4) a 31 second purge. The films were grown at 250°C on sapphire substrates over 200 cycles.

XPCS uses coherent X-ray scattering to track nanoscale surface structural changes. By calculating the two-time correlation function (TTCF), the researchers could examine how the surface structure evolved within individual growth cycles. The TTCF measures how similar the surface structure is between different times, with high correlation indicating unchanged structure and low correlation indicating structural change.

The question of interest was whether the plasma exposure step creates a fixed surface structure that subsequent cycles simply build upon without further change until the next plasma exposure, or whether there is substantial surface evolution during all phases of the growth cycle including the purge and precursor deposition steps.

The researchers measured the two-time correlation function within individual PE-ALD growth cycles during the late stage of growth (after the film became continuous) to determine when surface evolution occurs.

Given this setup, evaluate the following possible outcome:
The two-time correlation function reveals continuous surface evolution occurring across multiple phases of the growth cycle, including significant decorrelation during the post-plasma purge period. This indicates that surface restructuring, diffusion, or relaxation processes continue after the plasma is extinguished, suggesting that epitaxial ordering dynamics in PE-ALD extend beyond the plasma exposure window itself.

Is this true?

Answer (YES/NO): YES